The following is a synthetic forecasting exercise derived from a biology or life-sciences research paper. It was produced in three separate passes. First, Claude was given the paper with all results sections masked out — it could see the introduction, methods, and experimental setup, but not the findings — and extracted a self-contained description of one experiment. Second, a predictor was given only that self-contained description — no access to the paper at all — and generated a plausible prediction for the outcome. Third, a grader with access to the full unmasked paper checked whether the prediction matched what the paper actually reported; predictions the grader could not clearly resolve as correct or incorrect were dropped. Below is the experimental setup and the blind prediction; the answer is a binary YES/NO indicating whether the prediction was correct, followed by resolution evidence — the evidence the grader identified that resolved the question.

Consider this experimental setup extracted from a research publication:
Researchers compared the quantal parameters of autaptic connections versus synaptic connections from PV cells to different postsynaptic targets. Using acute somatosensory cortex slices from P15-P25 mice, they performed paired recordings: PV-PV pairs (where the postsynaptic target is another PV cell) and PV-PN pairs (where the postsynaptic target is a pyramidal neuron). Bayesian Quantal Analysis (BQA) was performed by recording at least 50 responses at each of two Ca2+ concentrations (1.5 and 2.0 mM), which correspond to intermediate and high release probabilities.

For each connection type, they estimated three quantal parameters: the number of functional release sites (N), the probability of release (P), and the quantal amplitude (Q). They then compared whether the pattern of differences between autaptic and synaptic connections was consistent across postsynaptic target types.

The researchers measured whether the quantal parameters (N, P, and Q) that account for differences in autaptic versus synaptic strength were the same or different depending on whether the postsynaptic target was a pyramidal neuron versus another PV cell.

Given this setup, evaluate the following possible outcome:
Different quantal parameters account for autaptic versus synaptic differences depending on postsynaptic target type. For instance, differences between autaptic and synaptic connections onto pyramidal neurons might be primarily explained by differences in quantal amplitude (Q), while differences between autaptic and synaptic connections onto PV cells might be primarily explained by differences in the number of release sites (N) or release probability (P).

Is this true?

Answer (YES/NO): YES